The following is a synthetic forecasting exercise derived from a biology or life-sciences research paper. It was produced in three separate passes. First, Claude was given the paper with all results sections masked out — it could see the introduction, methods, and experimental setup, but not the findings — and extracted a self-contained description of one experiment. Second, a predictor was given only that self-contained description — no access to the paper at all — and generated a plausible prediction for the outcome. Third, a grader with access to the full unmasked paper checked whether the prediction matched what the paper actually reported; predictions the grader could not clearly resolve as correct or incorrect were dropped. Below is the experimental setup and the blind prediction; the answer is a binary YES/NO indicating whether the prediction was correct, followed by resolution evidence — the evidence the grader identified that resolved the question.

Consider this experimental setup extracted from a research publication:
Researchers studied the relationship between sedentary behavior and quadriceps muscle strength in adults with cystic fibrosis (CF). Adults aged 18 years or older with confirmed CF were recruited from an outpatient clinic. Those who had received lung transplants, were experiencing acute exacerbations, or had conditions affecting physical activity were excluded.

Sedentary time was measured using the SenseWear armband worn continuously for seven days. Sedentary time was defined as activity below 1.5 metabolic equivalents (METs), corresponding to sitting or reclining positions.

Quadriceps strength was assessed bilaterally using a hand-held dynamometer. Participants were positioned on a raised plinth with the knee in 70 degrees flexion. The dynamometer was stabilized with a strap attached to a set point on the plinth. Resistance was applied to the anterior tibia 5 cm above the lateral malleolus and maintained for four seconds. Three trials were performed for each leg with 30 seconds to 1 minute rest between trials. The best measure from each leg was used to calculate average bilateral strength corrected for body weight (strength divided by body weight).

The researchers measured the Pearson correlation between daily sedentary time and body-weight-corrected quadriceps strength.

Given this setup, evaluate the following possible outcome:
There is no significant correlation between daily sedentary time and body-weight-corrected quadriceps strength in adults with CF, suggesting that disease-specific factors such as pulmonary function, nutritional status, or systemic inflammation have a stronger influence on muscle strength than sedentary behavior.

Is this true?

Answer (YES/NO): YES